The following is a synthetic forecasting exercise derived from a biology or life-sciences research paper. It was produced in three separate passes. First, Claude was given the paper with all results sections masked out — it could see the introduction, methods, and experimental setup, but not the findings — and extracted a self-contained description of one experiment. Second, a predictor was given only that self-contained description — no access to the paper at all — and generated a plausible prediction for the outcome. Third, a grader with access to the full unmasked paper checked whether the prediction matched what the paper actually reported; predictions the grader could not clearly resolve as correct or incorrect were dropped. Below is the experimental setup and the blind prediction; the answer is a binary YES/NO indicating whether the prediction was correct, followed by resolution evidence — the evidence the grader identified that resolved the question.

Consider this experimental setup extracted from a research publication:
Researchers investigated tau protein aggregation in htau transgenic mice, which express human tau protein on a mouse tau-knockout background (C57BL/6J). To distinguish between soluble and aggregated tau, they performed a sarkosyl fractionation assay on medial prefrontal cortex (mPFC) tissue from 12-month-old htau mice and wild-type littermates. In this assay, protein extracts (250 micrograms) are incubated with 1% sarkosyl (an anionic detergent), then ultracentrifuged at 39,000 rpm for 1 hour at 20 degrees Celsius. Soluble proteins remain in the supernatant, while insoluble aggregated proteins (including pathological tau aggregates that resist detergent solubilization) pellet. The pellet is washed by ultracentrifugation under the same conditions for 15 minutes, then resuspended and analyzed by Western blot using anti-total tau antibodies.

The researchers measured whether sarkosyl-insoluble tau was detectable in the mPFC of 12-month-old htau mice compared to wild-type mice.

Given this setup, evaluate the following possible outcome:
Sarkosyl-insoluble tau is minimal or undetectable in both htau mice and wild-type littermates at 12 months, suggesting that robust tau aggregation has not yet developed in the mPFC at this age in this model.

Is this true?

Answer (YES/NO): NO